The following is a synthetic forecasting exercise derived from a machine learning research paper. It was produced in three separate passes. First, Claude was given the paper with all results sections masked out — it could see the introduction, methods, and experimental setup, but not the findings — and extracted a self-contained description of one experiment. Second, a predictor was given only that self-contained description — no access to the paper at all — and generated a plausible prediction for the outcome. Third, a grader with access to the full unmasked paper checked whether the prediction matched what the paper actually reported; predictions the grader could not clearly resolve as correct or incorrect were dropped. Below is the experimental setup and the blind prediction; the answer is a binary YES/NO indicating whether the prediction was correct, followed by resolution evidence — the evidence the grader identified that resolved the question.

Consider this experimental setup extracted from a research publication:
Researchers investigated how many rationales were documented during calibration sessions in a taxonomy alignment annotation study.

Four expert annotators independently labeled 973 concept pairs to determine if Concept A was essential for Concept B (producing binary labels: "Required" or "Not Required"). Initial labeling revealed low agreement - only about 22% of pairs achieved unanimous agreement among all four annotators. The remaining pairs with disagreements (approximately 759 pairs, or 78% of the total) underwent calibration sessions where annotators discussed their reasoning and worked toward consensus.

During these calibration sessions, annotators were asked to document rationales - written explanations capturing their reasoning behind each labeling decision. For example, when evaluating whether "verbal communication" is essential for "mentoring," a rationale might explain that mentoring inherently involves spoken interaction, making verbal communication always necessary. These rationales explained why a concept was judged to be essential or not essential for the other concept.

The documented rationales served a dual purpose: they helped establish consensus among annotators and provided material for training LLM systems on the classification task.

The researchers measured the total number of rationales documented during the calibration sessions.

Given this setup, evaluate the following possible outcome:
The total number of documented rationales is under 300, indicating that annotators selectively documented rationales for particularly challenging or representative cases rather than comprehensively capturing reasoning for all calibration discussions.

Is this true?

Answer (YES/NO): NO